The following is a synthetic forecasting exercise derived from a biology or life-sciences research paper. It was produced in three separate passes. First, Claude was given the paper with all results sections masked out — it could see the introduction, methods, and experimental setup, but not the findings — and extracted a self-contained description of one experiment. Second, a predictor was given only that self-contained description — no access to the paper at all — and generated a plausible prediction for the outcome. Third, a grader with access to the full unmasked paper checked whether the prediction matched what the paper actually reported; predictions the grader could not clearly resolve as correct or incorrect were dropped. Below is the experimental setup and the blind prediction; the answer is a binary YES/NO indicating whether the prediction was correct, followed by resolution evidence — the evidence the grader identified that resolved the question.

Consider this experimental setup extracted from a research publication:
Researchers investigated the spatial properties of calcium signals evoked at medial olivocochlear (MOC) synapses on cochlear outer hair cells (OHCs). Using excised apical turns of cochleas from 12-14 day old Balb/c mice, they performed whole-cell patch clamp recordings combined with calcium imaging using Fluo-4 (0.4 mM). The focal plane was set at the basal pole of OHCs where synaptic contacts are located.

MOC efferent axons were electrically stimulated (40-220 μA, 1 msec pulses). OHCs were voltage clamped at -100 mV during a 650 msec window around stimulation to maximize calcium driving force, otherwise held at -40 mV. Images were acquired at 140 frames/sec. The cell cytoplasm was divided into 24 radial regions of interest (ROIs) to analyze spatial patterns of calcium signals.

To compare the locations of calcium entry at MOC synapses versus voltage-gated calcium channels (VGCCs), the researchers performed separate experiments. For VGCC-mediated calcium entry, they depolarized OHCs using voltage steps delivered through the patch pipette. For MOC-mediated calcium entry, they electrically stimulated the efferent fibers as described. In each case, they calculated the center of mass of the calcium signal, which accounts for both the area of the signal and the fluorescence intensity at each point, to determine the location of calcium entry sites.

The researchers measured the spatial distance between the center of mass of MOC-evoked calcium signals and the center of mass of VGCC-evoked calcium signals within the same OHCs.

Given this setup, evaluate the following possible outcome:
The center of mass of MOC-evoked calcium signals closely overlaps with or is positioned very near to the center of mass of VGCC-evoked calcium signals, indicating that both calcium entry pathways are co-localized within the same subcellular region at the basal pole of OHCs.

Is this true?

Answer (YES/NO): YES